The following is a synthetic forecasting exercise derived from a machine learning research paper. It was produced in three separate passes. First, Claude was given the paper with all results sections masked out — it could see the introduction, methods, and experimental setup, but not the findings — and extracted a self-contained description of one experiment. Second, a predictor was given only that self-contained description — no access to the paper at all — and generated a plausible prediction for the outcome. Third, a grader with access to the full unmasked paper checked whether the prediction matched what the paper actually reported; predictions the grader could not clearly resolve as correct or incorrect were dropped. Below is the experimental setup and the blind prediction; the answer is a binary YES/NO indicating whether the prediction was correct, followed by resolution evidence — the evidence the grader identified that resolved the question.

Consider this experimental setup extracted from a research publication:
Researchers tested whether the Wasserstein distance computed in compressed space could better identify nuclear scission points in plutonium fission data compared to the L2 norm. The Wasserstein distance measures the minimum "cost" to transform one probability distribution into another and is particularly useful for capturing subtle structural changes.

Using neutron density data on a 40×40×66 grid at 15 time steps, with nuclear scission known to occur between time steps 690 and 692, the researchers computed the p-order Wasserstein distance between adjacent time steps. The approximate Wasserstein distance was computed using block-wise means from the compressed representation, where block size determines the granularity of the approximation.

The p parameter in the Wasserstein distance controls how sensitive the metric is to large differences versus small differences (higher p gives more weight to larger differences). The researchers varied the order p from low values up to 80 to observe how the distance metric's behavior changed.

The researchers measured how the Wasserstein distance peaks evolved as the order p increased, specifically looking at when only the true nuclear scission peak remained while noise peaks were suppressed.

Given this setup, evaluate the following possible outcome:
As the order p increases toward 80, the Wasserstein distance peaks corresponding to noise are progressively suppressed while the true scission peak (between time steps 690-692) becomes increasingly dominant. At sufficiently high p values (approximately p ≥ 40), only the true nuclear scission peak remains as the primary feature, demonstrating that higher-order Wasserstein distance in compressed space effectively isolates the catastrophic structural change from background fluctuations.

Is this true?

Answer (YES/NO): NO